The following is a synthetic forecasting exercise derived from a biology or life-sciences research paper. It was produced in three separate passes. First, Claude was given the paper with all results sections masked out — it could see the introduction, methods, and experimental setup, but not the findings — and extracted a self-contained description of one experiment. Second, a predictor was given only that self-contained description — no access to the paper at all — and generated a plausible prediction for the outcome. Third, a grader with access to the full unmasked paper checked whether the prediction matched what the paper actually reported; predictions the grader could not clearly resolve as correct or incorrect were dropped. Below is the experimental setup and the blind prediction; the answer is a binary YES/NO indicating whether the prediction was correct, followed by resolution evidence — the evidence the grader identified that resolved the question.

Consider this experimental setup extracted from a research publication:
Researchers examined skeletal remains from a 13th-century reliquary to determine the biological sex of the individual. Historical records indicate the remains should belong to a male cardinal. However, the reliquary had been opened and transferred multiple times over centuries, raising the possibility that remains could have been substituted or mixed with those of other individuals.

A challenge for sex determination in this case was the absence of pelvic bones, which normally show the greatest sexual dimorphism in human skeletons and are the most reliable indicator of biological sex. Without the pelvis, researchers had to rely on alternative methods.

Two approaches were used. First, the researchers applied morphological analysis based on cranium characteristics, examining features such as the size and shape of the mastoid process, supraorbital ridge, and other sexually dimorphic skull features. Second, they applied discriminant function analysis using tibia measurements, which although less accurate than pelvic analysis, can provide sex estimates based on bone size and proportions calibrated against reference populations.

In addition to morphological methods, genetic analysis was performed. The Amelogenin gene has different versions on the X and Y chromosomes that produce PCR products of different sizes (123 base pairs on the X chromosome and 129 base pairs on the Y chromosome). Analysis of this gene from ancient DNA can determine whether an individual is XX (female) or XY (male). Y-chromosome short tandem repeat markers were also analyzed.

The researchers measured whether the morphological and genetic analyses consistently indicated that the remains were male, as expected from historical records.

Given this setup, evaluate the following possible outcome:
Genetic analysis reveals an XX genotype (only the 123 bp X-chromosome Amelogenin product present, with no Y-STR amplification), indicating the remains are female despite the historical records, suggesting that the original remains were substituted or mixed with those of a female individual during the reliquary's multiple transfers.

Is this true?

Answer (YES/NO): NO